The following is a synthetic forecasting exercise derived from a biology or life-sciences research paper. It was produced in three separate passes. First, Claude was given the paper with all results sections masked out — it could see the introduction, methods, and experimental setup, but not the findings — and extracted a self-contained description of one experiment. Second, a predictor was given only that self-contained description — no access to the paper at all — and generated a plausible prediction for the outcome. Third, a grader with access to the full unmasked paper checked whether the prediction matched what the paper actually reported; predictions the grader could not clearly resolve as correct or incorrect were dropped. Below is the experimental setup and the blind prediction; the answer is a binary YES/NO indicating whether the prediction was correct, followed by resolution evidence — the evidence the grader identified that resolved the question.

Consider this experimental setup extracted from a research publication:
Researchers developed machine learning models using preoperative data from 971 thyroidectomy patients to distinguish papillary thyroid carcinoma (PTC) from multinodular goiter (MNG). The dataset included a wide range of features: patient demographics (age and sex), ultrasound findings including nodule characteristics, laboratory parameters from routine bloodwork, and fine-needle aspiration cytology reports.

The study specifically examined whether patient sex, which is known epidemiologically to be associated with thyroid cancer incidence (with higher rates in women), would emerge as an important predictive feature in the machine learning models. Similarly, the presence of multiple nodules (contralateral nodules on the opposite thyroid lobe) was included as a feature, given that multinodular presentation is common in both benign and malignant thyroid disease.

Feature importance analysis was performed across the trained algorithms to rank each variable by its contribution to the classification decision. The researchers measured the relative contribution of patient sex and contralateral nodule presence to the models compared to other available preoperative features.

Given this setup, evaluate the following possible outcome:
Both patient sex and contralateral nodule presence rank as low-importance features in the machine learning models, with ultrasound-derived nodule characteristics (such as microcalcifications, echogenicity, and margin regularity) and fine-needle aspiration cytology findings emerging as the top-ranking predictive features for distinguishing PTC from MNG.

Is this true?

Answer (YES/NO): NO